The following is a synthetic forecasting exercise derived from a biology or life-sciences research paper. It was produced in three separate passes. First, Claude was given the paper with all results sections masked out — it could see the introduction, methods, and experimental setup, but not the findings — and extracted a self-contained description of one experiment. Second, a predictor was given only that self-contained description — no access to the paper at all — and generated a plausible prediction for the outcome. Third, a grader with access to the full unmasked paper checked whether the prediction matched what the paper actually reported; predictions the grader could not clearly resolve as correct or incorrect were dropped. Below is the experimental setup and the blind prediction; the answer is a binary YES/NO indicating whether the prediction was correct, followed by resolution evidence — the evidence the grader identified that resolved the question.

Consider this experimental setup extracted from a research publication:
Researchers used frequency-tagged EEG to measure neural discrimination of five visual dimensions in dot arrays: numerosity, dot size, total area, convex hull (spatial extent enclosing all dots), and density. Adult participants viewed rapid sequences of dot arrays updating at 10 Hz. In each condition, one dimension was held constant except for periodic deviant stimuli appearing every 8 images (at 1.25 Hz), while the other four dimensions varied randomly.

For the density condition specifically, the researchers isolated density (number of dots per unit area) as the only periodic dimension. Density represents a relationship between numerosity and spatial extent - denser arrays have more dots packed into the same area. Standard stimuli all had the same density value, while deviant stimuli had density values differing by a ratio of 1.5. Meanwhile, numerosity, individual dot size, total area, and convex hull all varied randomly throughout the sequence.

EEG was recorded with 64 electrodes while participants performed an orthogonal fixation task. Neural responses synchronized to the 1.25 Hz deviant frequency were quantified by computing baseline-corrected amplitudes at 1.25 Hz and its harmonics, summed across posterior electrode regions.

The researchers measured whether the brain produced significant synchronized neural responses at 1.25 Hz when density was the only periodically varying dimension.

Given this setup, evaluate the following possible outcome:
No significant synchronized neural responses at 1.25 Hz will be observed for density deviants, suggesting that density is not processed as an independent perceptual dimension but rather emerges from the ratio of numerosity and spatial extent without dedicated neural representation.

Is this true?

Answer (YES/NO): YES